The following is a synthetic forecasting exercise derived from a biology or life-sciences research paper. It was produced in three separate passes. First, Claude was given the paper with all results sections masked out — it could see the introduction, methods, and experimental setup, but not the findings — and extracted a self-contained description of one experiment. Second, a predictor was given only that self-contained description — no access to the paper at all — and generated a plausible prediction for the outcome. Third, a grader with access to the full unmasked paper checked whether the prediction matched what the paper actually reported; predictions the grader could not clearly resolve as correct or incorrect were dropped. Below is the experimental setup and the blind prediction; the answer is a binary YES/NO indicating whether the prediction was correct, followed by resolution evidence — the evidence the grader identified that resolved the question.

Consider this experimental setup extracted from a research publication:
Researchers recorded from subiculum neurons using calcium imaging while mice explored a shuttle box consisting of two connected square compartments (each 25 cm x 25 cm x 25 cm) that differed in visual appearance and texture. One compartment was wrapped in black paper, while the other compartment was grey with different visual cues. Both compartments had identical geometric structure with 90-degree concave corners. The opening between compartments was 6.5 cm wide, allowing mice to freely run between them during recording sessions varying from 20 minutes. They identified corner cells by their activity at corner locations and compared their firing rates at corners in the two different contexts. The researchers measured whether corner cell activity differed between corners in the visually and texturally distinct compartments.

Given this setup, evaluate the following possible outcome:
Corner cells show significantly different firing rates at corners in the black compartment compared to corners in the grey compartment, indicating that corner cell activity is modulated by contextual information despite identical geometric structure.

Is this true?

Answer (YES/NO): NO